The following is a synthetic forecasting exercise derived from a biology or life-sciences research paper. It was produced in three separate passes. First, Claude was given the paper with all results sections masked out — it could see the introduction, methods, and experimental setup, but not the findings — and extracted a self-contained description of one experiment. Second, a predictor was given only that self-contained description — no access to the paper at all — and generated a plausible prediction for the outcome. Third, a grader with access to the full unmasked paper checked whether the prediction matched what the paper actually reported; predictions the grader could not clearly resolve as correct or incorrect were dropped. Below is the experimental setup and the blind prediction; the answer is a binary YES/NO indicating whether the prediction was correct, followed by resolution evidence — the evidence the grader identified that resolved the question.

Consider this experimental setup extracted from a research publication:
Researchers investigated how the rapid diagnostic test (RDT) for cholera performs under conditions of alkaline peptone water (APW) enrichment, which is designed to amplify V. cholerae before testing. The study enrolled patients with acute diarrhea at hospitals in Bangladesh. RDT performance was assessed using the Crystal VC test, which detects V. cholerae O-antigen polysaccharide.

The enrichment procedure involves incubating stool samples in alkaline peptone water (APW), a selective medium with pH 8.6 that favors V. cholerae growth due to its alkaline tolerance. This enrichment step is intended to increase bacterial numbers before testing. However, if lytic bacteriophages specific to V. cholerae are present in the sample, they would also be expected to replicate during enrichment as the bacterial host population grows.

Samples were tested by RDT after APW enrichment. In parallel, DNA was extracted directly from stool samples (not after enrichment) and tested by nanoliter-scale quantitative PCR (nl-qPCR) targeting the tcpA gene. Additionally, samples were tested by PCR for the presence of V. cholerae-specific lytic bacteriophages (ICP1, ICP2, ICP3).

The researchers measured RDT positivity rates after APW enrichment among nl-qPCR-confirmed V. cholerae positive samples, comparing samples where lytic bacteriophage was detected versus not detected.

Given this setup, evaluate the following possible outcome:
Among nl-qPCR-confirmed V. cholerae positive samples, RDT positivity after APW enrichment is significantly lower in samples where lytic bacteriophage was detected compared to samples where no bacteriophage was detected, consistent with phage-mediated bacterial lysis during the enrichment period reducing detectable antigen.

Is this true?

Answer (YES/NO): YES